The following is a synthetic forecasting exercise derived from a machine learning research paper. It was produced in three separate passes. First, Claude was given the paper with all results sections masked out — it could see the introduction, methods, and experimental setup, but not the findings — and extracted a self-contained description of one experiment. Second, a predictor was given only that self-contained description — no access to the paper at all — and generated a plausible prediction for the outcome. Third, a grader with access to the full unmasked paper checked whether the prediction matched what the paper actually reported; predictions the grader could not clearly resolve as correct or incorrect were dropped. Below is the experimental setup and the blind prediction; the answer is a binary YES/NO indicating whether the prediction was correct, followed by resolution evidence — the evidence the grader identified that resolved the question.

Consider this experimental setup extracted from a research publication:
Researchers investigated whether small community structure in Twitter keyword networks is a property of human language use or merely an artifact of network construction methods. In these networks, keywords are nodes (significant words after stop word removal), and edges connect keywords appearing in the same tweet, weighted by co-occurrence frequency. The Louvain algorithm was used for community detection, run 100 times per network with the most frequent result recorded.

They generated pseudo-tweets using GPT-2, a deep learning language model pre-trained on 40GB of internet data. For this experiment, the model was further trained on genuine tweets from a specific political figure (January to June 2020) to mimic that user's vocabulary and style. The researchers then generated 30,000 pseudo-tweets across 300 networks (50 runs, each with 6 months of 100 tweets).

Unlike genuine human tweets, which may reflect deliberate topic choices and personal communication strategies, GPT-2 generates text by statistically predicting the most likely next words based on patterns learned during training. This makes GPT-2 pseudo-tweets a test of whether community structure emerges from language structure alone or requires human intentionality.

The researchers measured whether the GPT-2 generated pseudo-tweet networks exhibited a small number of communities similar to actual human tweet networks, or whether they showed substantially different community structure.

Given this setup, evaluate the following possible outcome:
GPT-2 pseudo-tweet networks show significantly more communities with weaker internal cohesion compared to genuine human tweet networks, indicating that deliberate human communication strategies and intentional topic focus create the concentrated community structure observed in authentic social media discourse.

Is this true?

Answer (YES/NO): NO